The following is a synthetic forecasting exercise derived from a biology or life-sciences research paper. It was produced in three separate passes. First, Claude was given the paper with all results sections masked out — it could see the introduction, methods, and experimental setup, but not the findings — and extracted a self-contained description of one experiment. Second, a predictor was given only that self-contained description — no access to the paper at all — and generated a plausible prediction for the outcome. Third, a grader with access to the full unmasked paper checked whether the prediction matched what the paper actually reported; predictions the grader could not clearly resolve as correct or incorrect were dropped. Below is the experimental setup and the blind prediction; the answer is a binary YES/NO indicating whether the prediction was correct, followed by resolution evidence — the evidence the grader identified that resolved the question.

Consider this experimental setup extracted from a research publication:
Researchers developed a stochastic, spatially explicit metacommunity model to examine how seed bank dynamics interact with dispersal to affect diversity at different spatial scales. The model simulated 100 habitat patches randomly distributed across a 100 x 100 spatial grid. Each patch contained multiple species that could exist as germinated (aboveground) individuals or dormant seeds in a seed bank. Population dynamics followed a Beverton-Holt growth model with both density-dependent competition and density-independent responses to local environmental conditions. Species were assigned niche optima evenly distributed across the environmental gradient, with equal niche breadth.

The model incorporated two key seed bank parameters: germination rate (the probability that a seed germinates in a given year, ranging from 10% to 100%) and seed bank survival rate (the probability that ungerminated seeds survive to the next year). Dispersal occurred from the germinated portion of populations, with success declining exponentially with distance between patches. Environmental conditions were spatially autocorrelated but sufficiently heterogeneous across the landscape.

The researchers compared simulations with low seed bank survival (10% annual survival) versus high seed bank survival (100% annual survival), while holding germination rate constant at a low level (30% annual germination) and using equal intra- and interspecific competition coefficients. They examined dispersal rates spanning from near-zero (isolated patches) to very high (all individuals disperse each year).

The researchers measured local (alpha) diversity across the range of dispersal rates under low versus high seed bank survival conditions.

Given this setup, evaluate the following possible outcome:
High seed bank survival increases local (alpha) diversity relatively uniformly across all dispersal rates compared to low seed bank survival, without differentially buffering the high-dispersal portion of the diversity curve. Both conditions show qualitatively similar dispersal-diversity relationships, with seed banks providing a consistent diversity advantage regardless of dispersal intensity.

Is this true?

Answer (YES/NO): NO